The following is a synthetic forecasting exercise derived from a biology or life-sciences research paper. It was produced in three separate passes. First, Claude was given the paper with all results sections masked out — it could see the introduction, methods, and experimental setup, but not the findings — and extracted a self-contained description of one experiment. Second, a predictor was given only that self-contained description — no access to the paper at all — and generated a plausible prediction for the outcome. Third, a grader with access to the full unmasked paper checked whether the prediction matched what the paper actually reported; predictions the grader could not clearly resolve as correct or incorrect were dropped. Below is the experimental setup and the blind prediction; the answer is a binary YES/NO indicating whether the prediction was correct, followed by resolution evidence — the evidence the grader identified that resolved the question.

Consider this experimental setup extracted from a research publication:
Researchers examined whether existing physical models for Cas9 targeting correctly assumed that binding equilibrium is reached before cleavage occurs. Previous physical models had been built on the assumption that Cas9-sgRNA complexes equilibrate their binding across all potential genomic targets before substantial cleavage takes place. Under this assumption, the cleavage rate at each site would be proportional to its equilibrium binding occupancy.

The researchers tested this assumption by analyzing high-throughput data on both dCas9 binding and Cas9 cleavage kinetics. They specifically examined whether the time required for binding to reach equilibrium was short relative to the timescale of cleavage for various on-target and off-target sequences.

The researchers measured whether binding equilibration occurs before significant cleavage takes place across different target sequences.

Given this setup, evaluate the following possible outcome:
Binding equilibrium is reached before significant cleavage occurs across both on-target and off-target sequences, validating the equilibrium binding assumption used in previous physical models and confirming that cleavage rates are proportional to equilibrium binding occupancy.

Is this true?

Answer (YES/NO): NO